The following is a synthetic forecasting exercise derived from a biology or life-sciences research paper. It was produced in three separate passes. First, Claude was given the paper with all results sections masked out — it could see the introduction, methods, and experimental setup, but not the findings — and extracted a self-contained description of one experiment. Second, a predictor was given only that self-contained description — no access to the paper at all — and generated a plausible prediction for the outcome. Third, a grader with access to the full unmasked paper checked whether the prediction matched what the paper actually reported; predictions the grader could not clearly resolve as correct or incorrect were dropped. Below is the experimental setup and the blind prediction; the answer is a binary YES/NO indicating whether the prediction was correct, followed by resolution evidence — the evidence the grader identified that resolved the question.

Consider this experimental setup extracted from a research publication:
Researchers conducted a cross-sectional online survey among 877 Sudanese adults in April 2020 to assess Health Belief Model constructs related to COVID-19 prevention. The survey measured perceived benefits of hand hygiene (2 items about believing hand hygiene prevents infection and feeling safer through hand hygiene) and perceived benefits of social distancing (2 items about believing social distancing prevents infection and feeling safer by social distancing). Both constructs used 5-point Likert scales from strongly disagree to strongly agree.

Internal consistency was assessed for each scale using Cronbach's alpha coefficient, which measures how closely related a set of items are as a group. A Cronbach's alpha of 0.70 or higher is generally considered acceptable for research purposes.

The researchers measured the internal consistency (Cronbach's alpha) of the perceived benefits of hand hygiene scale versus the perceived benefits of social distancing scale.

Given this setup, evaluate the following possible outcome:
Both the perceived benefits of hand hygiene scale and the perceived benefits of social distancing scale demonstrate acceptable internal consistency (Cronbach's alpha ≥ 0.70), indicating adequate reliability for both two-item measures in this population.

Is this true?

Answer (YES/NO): NO